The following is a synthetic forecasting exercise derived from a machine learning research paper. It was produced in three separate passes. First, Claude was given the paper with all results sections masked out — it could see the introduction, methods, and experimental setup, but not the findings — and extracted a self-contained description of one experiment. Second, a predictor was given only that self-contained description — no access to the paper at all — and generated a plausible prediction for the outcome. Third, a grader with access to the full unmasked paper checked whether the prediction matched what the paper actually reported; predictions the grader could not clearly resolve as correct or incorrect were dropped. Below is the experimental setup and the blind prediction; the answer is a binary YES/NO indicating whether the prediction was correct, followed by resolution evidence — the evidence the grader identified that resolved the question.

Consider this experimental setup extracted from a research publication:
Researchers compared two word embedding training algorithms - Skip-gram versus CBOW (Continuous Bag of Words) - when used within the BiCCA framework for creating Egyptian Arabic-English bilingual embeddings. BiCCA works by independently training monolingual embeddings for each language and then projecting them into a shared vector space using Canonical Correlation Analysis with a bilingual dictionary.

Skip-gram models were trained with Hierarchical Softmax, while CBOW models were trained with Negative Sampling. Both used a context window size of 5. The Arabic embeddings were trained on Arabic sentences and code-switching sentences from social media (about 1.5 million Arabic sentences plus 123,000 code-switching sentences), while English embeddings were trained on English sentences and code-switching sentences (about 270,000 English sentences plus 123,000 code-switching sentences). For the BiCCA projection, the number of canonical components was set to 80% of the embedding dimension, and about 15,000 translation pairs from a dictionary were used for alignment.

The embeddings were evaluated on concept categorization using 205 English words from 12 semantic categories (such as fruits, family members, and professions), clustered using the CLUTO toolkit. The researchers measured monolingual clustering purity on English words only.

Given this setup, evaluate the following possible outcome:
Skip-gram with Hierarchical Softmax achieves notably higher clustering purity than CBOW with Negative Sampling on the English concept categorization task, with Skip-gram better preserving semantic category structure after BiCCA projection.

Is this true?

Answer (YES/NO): YES